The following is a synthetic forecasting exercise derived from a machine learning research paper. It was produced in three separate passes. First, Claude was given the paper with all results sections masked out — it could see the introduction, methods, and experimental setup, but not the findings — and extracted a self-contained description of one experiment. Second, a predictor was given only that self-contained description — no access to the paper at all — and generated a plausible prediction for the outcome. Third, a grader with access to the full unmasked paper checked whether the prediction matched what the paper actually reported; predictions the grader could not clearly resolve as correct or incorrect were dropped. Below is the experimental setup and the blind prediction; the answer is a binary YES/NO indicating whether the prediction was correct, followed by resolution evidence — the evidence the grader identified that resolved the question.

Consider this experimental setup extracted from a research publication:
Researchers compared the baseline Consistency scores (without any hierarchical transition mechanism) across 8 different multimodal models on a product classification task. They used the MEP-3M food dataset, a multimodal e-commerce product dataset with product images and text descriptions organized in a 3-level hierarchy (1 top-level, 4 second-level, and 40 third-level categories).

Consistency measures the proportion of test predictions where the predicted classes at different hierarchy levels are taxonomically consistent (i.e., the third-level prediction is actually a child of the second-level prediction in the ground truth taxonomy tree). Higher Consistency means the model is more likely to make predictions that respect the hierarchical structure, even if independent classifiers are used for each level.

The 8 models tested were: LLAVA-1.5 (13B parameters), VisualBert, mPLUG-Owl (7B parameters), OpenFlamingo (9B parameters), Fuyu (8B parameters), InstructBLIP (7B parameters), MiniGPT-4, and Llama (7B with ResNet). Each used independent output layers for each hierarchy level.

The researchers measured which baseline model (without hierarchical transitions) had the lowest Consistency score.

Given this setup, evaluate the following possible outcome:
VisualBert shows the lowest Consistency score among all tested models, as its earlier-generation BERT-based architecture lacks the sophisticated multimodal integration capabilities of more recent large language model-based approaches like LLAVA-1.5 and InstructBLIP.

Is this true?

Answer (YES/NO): NO